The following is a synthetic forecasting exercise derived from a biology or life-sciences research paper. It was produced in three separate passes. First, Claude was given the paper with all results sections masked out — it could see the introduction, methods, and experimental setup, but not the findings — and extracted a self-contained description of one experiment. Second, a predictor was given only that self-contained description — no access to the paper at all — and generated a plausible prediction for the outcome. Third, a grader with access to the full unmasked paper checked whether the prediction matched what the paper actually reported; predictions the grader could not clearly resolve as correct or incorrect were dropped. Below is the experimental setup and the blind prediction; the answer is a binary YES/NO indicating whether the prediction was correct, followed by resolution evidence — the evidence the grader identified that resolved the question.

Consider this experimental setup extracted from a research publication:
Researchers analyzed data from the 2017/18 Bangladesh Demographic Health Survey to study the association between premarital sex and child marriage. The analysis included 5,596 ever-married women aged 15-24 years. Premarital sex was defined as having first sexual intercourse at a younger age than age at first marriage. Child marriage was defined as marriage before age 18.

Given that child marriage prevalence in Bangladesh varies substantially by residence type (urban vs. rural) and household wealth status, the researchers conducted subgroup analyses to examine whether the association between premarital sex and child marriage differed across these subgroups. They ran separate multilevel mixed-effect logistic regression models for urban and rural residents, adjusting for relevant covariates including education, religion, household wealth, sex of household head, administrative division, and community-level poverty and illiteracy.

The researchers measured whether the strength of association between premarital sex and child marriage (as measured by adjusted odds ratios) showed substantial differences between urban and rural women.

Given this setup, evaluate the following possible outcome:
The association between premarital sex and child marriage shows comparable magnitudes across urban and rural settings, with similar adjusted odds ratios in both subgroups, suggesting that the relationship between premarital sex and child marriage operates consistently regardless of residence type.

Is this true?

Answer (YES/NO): YES